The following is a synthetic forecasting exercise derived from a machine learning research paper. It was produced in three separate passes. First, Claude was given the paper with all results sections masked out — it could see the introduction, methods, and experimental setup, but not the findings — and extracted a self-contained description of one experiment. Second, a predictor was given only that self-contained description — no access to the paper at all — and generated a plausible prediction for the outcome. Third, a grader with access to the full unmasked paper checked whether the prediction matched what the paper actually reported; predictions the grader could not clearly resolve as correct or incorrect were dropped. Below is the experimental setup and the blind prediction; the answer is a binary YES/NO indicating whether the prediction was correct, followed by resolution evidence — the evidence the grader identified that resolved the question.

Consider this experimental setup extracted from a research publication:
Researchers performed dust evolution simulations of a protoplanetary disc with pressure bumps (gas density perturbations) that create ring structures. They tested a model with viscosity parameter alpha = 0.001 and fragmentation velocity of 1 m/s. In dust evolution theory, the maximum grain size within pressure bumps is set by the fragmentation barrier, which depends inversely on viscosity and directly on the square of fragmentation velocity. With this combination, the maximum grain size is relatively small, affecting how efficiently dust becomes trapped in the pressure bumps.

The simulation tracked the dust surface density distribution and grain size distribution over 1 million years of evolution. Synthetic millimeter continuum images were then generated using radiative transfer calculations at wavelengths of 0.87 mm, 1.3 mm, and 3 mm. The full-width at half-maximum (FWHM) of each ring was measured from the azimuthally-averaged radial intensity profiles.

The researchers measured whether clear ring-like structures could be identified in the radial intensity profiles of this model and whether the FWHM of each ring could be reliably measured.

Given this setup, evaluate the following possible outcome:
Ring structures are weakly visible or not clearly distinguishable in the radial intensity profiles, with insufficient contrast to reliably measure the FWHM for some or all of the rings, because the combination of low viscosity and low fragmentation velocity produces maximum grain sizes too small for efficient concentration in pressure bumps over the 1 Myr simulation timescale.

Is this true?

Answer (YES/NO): YES